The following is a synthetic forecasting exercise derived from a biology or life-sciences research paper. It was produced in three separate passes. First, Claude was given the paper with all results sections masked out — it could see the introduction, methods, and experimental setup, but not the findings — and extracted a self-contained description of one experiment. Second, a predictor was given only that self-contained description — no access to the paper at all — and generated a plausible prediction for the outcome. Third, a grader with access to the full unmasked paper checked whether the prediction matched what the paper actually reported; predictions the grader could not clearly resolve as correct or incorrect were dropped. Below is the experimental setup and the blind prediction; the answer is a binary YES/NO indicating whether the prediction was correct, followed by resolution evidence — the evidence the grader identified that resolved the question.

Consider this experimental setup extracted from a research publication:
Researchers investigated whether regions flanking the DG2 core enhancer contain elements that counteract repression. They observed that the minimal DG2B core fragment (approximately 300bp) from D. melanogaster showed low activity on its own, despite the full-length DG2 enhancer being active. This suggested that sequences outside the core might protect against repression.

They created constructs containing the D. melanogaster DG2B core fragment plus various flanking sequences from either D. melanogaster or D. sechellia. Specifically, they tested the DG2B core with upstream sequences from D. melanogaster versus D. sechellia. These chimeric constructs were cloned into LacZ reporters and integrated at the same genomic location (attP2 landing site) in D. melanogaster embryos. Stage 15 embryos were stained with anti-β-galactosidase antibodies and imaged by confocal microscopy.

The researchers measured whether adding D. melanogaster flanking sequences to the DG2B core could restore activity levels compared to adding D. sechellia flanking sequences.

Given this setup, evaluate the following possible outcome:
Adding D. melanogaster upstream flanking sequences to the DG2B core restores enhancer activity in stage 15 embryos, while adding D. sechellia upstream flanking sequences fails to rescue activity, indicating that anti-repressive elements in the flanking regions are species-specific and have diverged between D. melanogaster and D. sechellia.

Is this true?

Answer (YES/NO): NO